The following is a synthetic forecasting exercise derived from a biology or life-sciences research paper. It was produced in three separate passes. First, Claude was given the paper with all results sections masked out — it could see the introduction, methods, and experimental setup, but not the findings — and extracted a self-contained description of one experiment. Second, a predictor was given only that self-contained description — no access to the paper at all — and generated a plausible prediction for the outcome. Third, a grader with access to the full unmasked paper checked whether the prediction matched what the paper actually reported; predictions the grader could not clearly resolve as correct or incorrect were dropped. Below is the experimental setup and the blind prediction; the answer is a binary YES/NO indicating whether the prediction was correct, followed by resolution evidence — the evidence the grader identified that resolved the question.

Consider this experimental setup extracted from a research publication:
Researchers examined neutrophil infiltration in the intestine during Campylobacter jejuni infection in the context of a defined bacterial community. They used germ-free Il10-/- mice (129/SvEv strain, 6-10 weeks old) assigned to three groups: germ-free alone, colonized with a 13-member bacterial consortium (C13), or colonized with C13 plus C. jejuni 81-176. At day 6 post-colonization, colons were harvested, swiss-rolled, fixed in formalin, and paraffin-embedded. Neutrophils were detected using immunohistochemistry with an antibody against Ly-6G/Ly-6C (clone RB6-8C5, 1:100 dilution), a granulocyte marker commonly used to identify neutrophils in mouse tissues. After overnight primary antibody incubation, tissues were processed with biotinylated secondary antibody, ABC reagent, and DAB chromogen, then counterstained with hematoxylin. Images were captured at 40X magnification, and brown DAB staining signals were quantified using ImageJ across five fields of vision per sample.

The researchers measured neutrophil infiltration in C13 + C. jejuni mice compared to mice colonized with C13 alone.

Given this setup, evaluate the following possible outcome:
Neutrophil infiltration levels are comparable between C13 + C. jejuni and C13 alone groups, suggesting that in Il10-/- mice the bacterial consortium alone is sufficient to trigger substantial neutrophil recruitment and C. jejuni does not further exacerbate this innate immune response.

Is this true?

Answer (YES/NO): NO